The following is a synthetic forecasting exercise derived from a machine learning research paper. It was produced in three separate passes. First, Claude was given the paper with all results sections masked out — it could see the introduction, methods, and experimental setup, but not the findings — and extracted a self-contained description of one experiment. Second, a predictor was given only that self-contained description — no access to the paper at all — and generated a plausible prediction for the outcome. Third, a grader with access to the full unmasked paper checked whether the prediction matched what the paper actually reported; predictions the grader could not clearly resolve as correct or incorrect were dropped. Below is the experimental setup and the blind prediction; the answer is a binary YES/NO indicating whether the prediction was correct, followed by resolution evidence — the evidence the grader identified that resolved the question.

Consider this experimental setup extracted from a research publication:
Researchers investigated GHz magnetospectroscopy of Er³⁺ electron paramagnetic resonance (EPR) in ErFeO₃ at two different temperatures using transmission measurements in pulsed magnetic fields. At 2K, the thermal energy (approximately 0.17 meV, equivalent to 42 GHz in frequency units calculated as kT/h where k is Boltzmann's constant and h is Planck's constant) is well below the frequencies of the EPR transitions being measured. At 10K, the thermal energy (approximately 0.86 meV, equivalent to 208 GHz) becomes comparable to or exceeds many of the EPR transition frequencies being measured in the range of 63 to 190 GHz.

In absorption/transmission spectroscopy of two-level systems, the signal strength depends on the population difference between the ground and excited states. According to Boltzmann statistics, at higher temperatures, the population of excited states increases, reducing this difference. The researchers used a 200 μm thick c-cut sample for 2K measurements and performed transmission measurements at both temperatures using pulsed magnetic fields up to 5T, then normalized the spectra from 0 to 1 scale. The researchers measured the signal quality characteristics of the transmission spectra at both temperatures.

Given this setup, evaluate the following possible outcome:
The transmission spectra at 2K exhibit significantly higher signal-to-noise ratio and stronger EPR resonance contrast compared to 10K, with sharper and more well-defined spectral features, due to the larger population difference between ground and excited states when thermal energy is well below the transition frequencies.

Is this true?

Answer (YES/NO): YES